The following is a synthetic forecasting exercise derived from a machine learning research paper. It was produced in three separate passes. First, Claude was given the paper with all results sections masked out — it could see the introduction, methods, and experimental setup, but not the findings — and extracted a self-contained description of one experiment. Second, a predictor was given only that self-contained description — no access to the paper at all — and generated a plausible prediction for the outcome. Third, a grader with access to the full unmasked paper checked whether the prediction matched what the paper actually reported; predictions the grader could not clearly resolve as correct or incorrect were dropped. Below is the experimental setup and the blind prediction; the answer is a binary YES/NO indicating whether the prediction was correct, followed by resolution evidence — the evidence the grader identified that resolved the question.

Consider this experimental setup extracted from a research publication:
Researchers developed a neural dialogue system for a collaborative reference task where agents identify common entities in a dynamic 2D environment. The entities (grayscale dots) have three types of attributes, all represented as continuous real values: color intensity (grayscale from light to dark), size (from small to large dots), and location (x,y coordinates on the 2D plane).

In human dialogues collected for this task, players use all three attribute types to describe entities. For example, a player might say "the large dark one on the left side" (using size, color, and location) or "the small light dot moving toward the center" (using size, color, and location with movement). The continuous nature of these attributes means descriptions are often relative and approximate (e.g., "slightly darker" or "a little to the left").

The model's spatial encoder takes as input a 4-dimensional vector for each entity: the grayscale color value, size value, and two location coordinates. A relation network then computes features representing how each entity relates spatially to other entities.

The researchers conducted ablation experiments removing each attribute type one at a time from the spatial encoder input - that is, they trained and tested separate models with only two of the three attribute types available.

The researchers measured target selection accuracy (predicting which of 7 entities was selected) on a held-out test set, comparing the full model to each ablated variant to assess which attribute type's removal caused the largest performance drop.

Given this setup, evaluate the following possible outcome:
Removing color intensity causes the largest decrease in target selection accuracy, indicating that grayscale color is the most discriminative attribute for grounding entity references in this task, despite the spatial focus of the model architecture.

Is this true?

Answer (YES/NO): YES